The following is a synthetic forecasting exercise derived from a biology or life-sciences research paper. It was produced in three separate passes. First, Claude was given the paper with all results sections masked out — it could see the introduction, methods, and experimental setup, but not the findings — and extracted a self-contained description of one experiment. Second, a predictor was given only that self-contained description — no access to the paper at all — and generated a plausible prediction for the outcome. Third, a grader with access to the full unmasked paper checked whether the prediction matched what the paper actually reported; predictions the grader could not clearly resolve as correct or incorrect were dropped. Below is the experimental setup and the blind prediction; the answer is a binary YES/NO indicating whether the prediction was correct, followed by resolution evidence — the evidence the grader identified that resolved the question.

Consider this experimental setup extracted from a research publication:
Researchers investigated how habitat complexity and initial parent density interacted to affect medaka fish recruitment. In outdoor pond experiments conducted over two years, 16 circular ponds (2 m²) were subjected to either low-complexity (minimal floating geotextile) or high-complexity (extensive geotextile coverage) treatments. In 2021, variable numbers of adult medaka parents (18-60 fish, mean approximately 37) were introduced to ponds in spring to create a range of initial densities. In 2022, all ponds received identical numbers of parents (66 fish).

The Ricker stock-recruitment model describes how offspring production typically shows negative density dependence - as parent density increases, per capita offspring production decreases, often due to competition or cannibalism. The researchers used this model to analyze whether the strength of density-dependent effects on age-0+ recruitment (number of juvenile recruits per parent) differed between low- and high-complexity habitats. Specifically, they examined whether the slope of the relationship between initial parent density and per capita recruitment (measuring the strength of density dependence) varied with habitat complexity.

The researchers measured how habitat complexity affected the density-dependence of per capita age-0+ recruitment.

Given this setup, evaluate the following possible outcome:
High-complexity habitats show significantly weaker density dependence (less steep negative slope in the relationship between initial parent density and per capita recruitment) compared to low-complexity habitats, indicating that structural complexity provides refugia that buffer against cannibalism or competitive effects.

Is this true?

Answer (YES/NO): YES